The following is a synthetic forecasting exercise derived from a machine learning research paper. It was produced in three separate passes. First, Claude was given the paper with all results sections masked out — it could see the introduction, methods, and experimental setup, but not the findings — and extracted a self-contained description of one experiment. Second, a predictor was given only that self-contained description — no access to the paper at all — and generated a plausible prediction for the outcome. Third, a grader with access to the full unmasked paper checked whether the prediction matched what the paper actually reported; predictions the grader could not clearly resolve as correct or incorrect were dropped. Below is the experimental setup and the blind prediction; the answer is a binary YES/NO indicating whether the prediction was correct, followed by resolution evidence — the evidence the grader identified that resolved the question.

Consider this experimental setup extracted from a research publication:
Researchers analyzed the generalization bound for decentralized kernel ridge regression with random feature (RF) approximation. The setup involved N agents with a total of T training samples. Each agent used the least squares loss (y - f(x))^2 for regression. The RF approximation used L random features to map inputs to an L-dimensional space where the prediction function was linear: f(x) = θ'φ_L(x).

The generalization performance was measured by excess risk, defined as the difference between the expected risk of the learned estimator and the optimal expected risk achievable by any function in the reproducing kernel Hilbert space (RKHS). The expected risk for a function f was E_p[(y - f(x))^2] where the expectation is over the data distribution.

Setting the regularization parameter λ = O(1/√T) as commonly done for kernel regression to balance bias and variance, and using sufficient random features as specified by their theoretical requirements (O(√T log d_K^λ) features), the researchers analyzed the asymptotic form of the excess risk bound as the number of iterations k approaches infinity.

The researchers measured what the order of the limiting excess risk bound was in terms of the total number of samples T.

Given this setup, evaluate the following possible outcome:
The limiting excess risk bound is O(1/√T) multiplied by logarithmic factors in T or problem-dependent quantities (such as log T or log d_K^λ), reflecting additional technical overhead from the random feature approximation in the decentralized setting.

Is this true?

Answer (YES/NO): NO